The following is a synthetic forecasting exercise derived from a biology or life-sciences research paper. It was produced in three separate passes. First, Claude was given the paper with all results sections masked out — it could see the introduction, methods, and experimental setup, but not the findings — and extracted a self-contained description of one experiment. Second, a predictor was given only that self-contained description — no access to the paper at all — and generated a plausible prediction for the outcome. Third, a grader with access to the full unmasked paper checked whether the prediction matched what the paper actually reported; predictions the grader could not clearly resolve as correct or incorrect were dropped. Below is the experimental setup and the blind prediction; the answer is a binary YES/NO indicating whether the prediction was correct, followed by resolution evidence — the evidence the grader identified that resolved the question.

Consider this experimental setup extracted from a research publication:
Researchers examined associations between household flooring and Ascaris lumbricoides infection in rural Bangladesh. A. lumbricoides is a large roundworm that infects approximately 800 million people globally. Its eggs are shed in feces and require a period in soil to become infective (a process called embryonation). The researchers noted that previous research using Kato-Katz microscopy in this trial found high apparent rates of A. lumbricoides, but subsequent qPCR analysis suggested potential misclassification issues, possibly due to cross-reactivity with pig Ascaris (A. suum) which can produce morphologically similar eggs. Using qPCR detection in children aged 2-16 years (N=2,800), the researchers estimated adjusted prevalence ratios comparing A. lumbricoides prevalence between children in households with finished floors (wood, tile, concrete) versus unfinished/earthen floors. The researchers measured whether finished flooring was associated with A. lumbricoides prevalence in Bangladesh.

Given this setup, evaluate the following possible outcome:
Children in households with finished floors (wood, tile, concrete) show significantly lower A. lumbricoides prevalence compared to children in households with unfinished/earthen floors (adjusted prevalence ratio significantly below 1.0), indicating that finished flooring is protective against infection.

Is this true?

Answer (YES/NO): YES